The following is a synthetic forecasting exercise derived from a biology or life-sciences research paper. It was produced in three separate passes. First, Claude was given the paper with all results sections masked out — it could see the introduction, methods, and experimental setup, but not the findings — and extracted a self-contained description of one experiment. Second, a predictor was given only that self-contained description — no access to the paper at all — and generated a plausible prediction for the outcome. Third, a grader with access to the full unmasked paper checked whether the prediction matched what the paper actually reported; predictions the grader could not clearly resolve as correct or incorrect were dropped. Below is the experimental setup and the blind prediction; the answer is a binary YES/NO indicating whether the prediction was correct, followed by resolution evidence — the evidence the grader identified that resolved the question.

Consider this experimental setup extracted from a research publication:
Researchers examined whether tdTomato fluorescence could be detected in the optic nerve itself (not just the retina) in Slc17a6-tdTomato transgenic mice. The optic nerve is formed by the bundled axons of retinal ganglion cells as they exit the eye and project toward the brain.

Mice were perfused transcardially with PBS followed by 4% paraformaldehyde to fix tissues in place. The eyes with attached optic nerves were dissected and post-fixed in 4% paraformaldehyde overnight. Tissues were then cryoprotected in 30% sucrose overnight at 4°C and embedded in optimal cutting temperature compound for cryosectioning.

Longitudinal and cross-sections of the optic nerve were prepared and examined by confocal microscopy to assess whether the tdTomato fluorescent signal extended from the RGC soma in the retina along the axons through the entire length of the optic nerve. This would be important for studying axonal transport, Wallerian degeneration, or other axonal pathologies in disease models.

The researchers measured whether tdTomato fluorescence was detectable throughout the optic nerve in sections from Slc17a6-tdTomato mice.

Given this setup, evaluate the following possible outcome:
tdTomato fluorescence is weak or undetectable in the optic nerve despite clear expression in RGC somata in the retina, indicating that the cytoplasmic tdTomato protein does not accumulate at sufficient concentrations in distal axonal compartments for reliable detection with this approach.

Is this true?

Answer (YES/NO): NO